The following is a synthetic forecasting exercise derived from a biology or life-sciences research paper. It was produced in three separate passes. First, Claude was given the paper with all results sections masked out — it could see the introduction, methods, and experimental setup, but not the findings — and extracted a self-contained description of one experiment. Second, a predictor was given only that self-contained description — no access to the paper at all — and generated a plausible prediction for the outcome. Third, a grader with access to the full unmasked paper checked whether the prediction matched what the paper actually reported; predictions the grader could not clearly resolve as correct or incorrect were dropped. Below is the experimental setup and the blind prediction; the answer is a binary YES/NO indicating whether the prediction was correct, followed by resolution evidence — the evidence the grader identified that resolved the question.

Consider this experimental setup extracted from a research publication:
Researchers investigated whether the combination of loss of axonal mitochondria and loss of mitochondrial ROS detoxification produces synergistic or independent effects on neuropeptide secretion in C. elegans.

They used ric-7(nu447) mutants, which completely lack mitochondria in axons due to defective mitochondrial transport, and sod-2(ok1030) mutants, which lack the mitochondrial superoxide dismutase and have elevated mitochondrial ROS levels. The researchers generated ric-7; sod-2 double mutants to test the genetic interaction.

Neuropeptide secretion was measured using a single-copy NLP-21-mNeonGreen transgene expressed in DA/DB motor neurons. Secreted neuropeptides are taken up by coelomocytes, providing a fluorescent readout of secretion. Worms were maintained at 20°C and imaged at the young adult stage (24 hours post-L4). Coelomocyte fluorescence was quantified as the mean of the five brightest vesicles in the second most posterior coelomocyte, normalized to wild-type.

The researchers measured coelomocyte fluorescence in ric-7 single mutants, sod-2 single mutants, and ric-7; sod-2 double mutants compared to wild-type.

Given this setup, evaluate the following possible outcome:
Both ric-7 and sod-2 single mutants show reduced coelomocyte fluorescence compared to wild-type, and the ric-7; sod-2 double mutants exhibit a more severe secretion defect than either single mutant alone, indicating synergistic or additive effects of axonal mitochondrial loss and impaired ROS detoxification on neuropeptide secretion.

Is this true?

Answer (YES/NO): NO